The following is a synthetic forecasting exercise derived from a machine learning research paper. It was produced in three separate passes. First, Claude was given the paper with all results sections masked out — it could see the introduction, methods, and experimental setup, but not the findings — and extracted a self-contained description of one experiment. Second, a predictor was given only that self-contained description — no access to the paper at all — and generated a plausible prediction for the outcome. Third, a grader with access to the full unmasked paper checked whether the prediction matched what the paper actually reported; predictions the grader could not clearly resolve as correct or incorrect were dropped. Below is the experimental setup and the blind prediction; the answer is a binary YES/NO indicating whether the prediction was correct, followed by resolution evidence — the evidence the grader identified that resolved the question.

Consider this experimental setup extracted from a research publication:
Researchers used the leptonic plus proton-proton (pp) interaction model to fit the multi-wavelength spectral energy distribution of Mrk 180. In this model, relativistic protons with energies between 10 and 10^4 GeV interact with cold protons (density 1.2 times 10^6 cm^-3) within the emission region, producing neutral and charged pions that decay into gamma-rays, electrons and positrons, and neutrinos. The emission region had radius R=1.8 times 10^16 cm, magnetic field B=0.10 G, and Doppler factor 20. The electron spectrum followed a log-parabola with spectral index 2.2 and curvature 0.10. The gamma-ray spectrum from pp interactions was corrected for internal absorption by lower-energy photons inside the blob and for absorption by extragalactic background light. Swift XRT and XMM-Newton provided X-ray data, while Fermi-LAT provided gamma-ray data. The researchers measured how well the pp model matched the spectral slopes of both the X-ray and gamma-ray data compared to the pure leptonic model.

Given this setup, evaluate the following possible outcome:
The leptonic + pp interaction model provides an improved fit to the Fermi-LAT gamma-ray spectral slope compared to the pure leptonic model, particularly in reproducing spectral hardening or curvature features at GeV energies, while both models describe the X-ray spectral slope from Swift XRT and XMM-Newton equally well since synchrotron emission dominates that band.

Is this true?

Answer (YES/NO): NO